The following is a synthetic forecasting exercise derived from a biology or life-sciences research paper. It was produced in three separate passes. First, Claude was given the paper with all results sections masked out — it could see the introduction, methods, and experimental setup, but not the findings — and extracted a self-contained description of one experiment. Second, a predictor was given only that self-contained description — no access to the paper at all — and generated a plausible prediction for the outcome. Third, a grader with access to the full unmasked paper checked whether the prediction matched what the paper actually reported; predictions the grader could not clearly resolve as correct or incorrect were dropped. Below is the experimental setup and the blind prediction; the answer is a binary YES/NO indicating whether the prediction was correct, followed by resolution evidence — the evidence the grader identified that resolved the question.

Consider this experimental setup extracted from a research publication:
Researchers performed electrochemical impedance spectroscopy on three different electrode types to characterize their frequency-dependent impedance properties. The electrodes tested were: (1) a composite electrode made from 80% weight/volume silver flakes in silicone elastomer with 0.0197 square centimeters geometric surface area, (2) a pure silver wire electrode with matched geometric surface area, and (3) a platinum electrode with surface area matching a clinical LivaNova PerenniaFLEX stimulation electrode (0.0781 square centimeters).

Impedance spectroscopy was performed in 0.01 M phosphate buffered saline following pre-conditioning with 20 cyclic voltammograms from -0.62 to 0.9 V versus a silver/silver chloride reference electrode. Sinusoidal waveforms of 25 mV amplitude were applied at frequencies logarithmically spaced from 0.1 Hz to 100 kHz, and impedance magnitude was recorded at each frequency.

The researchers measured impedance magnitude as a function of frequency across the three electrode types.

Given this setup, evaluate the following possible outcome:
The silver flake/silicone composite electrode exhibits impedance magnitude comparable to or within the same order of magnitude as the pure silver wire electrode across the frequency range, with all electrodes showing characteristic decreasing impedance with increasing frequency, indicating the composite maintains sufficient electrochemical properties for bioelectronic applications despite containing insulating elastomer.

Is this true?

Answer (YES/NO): YES